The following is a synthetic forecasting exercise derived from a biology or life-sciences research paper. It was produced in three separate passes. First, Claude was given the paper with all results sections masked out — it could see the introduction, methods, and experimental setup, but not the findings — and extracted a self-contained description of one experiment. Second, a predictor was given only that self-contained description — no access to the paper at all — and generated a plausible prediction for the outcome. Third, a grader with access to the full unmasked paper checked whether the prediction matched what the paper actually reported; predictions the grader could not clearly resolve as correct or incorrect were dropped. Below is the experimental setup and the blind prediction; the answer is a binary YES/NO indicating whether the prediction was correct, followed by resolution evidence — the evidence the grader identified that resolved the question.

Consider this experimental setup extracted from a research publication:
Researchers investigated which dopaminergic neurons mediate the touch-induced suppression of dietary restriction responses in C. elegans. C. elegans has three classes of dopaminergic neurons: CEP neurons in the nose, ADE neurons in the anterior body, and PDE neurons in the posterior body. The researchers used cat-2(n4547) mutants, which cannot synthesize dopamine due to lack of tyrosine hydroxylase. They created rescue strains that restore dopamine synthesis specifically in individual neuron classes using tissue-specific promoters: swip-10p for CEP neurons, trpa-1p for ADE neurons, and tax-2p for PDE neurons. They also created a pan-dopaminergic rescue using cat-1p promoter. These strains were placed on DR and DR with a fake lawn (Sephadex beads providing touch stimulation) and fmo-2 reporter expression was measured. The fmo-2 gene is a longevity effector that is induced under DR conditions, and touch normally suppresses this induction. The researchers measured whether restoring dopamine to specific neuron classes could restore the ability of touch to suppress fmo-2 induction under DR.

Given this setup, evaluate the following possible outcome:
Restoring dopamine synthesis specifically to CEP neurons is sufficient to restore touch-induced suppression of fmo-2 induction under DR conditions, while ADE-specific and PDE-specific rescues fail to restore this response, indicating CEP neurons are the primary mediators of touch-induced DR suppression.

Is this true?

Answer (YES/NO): YES